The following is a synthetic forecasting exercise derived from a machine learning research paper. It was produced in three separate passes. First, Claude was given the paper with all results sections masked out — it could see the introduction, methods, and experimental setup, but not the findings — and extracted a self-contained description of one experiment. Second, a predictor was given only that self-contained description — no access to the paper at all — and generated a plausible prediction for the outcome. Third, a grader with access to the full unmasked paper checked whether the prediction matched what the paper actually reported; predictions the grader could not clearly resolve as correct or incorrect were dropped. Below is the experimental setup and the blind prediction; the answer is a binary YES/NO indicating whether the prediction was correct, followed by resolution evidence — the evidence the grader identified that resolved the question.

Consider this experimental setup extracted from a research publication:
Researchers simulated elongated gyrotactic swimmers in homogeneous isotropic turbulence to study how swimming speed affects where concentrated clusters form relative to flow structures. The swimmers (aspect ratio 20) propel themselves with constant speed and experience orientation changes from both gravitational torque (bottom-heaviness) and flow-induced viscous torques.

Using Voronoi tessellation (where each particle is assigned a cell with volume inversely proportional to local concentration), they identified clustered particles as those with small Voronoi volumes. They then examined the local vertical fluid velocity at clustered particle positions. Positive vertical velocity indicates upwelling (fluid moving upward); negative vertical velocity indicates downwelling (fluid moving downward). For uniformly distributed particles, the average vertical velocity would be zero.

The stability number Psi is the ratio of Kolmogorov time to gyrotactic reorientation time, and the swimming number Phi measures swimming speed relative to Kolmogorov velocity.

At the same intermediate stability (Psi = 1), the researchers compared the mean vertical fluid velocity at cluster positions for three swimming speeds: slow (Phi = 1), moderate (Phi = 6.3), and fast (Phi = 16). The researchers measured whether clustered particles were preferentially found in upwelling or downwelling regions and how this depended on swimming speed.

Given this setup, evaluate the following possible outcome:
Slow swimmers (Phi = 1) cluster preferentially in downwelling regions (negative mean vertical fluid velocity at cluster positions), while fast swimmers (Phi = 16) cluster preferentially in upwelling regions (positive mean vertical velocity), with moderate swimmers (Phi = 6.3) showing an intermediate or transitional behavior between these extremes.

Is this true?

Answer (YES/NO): YES